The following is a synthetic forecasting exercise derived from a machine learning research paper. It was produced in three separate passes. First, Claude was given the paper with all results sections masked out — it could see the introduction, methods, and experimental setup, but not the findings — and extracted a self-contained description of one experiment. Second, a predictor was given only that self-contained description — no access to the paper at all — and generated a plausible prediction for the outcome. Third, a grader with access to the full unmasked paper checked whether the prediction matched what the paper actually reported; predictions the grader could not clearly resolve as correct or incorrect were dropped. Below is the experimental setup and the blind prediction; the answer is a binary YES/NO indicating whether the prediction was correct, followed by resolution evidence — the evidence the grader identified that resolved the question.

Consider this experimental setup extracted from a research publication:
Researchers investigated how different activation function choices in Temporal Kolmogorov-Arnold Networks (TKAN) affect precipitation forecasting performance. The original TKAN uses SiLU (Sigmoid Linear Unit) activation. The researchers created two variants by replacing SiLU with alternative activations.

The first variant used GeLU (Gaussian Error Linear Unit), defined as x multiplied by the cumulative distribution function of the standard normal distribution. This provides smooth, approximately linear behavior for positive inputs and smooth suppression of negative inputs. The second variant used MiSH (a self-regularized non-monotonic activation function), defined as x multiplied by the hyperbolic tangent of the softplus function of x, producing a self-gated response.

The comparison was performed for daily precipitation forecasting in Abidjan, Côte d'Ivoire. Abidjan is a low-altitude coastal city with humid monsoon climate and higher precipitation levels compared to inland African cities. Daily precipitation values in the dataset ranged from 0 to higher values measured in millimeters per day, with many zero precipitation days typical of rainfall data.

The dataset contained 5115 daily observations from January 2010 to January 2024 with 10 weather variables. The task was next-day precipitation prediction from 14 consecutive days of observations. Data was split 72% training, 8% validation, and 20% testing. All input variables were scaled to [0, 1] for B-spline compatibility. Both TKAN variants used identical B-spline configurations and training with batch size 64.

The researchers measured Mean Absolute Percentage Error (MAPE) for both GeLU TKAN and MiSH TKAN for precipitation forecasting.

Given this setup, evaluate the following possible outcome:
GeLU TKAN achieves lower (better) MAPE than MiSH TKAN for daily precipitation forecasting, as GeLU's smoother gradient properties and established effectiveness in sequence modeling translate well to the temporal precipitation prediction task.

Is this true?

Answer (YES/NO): NO